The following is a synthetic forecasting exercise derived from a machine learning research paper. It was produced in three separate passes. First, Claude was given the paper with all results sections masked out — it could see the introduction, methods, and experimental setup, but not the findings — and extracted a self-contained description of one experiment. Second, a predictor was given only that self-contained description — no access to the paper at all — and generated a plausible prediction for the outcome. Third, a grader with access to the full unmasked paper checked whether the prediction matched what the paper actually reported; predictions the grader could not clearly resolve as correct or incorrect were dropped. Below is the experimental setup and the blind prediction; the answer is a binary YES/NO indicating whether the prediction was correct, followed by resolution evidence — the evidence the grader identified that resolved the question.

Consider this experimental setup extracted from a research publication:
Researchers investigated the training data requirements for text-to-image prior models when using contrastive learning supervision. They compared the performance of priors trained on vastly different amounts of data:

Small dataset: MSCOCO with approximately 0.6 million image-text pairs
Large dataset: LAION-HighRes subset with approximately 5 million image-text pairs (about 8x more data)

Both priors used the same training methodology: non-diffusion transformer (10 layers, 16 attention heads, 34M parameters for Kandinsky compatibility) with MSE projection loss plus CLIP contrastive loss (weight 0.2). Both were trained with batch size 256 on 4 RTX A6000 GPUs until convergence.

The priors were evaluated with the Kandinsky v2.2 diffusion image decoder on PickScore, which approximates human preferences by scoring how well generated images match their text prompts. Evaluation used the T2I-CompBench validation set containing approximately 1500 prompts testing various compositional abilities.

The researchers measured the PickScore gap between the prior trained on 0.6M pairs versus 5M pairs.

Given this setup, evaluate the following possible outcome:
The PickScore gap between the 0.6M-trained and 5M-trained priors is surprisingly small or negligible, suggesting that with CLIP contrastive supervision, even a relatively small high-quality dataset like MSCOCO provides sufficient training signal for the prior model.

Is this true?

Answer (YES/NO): YES